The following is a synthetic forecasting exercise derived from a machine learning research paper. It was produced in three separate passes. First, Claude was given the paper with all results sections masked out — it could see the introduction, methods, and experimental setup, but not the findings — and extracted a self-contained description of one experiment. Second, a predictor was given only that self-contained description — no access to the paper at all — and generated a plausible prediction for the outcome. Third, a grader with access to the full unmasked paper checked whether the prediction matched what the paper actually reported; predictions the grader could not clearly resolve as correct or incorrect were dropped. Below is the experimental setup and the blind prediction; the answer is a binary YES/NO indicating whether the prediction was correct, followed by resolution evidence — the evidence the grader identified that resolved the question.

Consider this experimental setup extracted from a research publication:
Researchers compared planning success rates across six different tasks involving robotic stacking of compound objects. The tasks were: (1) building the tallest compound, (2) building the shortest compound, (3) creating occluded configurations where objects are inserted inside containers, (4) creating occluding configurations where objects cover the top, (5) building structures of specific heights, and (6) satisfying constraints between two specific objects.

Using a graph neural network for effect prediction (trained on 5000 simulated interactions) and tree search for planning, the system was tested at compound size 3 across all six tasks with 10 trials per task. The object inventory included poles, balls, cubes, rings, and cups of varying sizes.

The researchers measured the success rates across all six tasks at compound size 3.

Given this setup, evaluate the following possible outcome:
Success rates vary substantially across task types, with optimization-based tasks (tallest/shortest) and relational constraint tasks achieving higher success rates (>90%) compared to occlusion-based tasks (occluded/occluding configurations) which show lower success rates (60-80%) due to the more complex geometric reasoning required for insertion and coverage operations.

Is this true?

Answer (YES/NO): NO